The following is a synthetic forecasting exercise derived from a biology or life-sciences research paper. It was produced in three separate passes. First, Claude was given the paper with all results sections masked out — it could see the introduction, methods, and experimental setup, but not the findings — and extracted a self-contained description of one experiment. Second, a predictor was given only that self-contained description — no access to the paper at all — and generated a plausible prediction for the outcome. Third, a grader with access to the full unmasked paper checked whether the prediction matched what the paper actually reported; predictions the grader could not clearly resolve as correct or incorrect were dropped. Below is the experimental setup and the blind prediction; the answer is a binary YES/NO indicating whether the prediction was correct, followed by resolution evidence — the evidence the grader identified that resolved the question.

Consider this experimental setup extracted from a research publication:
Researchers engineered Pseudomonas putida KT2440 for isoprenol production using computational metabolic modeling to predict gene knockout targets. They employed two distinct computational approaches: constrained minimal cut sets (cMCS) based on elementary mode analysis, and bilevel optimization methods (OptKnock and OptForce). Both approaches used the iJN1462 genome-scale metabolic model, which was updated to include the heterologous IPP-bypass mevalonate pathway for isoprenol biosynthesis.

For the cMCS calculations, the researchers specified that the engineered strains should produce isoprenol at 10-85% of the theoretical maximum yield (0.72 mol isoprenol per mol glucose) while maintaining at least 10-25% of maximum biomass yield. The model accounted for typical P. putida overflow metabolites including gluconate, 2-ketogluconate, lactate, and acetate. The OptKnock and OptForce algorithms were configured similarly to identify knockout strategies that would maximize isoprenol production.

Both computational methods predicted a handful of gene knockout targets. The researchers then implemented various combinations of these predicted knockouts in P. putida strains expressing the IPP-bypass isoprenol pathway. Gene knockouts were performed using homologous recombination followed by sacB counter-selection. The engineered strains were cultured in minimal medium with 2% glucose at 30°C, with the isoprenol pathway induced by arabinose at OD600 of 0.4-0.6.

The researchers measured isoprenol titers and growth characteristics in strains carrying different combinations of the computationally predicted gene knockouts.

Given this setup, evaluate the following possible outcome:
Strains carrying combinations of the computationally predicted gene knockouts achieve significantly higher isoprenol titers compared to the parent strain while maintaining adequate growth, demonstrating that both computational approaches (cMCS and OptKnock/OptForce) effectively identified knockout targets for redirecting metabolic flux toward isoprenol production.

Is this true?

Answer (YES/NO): YES